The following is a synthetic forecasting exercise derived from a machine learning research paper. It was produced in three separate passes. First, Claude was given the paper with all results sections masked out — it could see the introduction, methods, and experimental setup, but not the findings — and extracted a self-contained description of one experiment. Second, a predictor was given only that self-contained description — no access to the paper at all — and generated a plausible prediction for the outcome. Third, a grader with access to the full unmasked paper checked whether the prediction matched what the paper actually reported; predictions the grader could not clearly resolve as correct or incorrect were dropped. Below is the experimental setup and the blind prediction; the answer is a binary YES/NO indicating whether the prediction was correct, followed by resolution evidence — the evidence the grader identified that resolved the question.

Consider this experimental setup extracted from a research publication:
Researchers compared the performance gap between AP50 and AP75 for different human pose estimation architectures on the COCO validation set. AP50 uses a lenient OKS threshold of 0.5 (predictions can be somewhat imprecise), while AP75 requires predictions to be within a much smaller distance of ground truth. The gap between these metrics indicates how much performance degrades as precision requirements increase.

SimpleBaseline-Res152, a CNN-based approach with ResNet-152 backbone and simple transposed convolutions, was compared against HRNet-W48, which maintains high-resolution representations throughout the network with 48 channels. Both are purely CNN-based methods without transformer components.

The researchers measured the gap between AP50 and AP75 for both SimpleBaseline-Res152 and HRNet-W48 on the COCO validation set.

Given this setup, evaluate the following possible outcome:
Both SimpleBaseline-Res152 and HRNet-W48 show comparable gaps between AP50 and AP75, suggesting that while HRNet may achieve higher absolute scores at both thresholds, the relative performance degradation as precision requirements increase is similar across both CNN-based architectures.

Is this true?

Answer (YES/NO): NO